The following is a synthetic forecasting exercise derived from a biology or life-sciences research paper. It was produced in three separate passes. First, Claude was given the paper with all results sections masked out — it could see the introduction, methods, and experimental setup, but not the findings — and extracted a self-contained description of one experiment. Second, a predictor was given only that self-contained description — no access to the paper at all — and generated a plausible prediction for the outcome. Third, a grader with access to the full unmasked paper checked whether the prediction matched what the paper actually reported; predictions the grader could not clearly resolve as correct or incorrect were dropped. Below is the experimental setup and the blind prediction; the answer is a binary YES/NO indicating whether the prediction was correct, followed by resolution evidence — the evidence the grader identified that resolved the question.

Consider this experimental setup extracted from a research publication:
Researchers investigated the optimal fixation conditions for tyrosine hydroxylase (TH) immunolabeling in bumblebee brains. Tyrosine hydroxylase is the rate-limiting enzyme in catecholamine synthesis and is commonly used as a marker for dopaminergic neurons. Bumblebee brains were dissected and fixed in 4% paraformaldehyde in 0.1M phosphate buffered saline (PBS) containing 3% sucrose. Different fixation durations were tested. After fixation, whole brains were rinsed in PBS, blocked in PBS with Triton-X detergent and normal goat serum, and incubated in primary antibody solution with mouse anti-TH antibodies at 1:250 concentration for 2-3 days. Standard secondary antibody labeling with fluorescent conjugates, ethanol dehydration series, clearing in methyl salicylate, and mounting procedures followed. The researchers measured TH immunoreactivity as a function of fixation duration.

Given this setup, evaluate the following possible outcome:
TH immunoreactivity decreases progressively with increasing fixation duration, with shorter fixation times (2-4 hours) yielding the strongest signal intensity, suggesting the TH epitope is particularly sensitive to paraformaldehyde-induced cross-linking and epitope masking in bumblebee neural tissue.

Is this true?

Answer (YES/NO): NO